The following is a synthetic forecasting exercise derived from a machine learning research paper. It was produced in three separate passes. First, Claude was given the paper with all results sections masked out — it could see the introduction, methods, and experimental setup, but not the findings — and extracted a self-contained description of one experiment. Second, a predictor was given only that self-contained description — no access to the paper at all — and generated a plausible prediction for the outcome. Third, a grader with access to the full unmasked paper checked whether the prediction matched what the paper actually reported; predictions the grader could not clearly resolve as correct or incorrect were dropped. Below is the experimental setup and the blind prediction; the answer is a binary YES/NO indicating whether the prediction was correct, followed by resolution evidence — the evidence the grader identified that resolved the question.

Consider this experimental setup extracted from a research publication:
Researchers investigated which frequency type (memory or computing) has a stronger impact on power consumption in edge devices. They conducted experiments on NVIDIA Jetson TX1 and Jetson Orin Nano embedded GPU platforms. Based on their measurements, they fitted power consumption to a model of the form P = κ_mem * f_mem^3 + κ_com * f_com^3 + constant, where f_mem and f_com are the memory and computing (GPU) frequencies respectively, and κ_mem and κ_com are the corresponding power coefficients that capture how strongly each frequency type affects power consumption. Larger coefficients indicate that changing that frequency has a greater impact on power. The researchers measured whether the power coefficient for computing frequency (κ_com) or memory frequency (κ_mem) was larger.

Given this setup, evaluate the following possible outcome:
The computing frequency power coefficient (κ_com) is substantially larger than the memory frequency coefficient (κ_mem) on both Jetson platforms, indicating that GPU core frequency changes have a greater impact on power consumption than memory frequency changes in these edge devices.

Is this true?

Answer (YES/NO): YES